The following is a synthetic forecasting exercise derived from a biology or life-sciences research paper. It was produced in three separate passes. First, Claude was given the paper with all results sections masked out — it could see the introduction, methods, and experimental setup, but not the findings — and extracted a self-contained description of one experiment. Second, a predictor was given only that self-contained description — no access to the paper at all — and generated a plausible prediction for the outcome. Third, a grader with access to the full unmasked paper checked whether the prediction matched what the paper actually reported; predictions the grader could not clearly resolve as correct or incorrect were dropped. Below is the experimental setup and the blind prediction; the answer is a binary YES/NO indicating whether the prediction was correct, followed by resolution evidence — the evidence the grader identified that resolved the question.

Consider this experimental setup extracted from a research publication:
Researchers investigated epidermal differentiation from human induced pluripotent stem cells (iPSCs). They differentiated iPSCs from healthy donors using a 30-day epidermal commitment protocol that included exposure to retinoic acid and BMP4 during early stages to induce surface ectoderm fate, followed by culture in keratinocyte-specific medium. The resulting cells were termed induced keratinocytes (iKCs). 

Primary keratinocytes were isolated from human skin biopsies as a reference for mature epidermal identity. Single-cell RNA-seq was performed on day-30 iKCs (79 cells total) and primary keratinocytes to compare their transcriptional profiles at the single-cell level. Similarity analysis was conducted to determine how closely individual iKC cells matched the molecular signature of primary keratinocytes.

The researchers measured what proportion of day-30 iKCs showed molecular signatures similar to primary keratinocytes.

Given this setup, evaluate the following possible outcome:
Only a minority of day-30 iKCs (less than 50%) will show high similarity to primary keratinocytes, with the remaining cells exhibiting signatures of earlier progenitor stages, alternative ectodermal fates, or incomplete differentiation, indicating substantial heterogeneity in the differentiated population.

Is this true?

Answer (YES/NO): YES